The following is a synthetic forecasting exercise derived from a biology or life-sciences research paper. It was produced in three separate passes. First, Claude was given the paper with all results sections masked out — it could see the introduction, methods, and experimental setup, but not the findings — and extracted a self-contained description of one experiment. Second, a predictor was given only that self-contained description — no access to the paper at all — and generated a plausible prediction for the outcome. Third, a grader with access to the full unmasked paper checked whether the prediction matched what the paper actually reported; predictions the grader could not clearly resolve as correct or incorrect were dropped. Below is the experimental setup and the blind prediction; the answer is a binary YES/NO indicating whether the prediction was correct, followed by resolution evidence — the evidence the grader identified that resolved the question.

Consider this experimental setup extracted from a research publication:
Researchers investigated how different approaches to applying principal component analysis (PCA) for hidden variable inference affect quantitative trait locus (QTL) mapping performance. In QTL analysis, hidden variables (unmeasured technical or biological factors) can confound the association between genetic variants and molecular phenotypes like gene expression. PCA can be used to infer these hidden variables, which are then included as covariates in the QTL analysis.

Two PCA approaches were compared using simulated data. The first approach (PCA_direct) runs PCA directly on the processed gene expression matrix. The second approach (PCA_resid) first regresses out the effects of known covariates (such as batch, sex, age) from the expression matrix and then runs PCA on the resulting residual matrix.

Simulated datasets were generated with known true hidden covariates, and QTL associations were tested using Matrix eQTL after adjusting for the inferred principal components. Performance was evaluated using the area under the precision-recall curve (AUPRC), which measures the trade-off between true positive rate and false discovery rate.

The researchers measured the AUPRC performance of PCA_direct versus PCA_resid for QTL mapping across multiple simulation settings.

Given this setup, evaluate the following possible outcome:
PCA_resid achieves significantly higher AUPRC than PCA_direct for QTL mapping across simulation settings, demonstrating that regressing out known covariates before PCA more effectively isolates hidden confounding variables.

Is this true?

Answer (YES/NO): NO